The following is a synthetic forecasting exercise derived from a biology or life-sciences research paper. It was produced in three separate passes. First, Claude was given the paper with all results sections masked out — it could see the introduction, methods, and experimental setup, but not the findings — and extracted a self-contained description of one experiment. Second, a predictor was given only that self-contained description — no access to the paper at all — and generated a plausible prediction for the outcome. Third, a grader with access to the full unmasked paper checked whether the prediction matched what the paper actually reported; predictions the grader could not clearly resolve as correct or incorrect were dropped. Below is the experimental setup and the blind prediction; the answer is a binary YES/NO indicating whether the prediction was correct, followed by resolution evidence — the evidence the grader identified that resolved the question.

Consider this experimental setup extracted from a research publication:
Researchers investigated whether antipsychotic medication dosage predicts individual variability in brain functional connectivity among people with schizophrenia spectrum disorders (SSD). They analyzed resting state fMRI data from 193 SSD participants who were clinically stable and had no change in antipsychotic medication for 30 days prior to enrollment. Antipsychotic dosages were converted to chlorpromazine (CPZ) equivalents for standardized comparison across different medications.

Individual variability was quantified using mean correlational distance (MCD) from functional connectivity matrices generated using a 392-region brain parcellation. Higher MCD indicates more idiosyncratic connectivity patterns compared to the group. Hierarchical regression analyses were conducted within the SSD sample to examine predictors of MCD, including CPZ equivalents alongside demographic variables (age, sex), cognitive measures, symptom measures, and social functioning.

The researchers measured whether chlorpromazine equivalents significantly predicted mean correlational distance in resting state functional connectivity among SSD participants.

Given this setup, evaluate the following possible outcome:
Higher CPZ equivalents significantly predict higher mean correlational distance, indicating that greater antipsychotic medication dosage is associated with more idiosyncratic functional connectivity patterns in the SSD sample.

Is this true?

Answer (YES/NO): NO